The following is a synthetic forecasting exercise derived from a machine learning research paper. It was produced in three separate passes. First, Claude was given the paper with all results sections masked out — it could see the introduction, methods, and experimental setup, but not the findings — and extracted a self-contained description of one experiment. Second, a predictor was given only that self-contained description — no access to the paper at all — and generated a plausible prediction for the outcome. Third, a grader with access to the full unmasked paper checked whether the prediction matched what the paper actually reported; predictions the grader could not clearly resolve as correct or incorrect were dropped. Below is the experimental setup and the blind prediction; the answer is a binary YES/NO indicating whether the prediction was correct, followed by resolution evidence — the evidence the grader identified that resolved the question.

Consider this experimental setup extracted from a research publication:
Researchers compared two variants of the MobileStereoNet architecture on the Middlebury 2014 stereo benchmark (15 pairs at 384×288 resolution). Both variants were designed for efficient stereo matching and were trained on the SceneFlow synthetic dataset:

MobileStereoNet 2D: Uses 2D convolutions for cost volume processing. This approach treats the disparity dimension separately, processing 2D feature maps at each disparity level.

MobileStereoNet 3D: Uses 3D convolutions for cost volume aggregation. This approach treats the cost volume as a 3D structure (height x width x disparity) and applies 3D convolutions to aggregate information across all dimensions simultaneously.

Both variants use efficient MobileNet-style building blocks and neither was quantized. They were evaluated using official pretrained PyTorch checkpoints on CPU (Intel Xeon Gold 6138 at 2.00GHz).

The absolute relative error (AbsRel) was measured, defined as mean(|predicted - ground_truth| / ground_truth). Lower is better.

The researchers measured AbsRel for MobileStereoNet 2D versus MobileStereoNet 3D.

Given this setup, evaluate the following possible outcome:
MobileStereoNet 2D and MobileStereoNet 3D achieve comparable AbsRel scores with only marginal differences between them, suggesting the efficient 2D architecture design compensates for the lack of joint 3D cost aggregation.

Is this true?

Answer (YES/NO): NO